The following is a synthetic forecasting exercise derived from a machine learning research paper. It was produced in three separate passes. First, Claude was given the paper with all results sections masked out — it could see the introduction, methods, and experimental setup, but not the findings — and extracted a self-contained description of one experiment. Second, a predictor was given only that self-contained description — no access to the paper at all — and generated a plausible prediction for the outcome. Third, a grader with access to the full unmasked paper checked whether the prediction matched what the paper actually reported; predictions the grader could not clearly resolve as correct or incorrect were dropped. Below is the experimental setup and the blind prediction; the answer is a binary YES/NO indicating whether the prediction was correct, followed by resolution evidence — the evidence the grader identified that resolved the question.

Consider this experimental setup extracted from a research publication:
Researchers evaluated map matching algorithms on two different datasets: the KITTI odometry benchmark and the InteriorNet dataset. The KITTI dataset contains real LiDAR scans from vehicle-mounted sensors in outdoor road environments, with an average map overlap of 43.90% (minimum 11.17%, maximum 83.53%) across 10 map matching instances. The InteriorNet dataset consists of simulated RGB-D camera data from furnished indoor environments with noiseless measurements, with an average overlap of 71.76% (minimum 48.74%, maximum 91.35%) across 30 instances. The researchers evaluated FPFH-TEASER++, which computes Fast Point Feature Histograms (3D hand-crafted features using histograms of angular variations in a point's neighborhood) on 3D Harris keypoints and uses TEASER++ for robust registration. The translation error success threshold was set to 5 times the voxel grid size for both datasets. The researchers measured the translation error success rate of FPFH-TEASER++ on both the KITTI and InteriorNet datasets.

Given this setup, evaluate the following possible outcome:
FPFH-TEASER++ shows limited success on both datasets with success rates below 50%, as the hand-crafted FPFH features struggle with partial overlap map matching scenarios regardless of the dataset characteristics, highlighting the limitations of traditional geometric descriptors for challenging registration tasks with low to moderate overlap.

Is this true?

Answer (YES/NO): NO